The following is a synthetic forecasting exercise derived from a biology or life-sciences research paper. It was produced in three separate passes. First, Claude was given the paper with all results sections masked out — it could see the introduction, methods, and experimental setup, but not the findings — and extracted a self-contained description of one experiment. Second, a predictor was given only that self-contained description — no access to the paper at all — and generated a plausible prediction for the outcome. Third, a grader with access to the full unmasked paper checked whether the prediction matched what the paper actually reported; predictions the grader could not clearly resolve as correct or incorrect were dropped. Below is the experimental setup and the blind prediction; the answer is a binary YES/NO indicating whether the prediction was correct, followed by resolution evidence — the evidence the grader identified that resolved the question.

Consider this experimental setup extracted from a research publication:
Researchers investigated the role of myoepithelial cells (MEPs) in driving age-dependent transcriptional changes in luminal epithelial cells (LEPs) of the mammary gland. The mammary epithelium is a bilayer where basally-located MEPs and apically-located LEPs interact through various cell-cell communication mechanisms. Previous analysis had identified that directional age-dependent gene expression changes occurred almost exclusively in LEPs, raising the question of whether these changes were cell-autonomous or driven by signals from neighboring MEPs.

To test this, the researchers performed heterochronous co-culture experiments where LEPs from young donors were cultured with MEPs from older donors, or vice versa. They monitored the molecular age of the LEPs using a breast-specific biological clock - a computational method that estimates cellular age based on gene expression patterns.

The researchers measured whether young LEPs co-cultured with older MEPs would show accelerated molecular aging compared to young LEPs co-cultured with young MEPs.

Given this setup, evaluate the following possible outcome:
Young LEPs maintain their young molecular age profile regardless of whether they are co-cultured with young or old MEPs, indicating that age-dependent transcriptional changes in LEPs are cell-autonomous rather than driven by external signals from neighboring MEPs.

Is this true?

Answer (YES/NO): NO